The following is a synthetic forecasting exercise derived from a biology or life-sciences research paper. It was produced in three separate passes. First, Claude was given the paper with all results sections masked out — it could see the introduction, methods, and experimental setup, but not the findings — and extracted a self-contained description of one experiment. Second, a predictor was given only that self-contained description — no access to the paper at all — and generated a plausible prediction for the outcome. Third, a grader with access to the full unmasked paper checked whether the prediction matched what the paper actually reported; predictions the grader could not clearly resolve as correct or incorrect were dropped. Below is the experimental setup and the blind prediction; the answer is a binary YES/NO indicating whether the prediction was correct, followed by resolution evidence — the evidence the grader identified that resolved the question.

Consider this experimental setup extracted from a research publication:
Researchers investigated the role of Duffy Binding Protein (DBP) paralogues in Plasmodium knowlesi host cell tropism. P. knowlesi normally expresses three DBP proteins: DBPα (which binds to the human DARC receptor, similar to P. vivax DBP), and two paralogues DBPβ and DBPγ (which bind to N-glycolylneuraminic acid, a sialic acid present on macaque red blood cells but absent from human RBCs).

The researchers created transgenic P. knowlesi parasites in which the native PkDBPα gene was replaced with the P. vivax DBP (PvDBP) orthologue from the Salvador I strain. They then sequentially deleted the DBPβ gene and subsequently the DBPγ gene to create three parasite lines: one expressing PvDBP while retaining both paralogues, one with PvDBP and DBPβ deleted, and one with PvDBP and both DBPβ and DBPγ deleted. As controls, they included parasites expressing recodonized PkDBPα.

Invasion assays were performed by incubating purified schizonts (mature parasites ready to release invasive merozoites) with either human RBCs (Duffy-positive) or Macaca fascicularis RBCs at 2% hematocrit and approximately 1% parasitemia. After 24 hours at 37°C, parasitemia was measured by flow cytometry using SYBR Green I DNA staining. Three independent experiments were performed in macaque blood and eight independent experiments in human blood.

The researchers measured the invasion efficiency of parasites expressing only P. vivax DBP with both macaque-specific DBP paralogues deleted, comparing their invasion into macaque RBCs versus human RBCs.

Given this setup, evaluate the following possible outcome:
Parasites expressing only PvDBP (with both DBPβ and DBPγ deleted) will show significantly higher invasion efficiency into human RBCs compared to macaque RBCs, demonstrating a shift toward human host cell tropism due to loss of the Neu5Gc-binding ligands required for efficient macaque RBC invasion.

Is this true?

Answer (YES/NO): NO